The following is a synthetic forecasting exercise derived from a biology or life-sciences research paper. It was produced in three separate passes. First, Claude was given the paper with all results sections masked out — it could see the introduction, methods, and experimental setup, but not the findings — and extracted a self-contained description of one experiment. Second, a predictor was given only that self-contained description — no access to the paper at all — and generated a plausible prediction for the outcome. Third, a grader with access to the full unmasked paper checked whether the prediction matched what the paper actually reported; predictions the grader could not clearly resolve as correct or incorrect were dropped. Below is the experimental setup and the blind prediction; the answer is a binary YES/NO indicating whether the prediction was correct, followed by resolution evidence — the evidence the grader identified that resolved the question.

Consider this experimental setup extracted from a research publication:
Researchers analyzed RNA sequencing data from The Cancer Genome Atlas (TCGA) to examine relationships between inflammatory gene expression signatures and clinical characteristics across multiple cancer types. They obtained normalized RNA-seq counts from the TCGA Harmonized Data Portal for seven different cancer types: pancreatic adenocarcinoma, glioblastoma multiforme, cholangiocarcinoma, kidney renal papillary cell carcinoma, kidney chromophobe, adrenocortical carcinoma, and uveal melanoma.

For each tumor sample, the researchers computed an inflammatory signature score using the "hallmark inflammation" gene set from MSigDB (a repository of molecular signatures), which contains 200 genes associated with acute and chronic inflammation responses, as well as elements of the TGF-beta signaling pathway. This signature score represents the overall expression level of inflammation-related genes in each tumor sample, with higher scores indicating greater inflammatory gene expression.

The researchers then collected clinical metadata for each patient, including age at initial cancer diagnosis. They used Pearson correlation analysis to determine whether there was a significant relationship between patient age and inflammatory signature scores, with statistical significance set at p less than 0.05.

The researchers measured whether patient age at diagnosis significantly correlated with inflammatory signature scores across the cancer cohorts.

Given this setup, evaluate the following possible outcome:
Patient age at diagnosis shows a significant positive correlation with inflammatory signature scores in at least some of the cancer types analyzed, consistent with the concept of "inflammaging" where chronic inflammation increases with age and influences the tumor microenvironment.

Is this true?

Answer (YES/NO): NO